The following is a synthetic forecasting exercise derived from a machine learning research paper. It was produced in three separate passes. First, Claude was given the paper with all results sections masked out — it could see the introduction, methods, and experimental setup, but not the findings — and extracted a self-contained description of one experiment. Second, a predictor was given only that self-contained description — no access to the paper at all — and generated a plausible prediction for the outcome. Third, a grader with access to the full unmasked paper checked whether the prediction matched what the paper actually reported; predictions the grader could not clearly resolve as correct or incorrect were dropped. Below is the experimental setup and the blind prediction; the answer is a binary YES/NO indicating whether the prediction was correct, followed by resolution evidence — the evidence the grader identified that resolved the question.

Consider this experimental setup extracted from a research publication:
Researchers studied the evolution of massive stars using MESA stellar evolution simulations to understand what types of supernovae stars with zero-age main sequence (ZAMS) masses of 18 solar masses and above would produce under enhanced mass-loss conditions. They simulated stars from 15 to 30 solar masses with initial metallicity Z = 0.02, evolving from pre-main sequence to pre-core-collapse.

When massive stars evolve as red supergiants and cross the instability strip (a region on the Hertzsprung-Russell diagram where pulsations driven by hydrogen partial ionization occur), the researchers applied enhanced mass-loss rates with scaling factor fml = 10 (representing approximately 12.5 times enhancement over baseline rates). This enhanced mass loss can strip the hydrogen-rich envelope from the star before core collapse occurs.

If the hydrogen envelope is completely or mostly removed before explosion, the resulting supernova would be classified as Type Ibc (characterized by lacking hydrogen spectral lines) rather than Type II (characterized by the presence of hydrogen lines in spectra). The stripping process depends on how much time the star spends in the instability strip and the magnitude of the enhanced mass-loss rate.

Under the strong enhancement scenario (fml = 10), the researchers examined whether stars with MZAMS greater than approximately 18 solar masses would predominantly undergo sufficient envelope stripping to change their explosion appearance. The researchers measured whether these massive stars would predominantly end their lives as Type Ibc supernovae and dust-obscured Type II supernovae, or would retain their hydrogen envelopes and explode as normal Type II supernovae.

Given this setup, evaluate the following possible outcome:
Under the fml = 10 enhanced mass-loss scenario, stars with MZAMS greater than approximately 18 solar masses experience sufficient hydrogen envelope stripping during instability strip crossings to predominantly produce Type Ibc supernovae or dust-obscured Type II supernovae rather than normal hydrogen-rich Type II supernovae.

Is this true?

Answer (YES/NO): YES